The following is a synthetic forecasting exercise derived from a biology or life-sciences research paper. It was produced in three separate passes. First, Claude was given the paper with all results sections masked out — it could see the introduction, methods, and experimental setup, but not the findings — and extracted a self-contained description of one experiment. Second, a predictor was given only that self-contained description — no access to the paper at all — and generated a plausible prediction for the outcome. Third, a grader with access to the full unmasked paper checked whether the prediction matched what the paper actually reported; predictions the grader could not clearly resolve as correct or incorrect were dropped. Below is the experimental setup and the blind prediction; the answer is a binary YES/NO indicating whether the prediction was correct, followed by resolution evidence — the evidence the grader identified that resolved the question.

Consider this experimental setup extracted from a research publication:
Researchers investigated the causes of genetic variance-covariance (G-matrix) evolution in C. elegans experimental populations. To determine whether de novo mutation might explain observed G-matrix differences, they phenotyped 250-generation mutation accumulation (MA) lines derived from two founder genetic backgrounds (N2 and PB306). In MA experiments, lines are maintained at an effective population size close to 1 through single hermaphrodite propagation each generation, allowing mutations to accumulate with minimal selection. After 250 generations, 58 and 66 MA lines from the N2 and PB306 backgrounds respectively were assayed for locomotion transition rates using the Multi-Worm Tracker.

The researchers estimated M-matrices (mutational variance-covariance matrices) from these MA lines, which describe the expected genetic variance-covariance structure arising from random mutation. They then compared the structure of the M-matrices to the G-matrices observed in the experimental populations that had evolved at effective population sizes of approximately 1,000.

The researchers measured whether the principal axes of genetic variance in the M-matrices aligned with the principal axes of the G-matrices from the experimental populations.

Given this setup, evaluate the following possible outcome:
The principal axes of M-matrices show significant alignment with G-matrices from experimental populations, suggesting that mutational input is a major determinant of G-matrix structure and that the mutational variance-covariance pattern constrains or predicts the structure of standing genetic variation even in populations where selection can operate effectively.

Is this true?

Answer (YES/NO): NO